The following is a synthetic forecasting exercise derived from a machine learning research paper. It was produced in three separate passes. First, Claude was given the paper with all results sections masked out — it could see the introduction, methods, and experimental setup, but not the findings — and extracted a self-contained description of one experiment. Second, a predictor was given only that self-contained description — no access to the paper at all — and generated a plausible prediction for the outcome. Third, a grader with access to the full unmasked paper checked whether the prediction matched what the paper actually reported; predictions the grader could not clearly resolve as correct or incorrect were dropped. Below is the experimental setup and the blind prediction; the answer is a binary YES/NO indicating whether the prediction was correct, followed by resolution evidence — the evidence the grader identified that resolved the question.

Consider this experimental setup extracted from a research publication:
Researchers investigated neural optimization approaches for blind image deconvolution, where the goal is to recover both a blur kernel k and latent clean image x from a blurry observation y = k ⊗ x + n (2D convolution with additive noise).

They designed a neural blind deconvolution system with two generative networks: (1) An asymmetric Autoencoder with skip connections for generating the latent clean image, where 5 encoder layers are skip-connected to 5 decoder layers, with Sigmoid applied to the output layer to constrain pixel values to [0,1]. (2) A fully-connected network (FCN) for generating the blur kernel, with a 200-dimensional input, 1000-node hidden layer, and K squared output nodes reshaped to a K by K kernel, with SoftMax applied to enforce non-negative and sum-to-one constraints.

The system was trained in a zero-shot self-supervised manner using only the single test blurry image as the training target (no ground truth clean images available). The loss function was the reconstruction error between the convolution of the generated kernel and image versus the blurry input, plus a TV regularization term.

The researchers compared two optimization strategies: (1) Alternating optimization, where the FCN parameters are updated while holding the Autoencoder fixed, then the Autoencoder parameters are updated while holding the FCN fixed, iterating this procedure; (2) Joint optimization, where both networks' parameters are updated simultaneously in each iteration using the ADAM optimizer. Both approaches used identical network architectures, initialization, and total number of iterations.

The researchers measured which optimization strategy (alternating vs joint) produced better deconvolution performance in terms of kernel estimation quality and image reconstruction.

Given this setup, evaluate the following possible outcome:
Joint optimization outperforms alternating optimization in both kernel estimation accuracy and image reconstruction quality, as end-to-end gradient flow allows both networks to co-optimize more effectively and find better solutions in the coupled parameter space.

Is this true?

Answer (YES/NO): YES